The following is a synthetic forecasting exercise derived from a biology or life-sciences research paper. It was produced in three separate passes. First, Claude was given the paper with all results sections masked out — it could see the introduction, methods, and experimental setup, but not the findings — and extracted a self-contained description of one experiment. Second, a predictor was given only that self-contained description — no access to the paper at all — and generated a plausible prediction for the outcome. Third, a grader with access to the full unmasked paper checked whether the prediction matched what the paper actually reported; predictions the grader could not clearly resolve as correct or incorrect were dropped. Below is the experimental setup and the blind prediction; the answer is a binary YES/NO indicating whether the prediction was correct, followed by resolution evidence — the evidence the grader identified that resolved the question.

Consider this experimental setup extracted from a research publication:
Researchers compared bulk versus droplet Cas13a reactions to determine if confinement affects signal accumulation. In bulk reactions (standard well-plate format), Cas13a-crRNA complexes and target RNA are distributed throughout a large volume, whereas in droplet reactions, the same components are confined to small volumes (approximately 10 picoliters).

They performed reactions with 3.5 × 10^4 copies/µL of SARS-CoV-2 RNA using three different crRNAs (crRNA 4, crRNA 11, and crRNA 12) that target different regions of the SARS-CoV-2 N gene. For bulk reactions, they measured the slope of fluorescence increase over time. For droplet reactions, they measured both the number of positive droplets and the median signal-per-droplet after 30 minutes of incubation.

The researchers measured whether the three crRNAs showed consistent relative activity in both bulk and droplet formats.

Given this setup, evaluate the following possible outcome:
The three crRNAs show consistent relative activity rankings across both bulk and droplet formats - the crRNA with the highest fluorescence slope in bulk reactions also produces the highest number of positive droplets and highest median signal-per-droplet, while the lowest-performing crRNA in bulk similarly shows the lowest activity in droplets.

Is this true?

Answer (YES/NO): YES